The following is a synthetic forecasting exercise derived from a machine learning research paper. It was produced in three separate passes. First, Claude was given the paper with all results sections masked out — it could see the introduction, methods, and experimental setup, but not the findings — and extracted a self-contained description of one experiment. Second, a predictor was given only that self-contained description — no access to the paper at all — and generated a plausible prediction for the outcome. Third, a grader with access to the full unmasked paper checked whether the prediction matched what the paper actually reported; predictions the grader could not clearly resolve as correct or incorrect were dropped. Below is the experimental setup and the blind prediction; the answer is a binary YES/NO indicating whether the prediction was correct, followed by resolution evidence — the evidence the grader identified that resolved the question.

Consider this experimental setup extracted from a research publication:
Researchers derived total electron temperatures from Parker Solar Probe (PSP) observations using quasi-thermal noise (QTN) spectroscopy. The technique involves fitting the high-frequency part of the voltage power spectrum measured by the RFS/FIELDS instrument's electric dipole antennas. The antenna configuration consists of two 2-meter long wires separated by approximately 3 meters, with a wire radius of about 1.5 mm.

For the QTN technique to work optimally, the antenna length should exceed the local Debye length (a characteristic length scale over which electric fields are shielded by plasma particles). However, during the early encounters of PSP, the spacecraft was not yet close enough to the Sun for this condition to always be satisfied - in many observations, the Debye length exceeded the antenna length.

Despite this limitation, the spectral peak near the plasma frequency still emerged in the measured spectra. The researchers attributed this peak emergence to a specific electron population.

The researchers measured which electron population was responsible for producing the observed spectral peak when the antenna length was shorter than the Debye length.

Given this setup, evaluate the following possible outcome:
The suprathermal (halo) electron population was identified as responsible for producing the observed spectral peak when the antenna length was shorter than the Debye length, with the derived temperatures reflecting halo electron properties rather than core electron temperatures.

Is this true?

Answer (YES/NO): NO